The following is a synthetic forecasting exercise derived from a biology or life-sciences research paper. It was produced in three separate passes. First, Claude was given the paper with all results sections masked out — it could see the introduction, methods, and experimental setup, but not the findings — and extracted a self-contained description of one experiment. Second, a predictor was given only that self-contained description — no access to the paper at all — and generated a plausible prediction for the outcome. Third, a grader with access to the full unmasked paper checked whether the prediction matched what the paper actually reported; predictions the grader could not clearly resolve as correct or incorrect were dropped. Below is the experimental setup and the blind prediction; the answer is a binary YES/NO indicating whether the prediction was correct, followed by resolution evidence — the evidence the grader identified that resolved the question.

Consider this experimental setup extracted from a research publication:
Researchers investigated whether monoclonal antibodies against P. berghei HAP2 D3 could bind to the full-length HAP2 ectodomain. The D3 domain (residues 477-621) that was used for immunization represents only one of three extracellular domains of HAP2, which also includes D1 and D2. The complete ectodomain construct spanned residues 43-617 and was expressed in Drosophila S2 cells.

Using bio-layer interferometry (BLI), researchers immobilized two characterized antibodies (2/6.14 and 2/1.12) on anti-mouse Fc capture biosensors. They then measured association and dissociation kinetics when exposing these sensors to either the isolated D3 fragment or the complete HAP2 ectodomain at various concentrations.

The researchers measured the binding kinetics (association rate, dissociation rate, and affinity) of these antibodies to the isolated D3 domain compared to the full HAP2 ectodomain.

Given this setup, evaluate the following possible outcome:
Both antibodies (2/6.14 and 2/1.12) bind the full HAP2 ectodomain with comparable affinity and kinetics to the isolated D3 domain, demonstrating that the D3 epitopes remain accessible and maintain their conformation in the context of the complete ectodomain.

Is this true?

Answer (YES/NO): NO